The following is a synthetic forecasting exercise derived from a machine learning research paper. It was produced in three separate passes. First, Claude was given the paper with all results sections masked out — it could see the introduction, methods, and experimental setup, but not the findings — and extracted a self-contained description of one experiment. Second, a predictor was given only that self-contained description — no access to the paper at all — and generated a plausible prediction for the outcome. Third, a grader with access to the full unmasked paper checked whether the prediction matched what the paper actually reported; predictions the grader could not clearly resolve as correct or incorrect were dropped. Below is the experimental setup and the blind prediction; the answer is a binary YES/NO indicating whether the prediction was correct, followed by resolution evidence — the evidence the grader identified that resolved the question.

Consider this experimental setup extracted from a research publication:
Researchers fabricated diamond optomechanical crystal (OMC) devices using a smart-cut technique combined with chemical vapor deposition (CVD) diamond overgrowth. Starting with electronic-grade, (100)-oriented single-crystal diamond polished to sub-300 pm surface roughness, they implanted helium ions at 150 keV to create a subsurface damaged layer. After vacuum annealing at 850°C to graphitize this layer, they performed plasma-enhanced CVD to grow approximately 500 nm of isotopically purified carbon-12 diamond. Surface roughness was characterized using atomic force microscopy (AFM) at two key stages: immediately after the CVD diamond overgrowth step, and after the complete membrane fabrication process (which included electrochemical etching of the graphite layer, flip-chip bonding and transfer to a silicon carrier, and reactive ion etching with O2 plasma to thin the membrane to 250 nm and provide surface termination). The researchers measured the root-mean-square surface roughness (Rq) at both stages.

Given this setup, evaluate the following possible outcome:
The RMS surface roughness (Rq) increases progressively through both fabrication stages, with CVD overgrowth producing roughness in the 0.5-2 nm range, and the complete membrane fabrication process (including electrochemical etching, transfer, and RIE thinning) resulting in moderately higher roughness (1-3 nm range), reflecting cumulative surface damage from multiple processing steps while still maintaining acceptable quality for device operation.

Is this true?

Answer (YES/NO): NO